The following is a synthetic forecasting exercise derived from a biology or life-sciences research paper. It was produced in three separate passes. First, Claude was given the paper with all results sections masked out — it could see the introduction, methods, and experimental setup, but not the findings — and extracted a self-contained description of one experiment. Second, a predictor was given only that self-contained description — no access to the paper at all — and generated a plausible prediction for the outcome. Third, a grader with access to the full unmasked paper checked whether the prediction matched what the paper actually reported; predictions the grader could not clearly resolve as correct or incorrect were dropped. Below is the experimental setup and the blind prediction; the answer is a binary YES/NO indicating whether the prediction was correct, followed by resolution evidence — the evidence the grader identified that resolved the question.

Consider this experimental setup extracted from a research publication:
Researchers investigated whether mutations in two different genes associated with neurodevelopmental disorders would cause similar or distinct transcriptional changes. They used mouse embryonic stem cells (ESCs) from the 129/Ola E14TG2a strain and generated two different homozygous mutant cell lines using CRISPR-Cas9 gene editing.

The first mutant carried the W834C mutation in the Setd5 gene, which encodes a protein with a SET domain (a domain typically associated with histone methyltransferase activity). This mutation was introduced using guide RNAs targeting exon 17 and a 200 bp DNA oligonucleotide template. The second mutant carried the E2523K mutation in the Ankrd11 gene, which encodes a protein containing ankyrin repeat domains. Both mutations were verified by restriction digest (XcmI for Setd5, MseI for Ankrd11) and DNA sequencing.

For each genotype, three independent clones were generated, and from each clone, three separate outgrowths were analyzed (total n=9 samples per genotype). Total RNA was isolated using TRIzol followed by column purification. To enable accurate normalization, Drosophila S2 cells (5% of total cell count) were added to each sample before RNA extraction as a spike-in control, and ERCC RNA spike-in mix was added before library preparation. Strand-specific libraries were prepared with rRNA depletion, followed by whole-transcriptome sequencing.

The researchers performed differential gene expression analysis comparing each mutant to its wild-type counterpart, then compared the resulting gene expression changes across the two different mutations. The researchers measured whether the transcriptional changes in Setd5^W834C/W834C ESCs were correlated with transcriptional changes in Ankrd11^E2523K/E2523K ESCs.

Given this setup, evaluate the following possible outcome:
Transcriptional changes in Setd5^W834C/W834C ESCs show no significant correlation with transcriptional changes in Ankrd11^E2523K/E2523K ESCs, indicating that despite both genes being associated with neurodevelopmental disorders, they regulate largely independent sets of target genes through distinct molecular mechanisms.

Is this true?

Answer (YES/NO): NO